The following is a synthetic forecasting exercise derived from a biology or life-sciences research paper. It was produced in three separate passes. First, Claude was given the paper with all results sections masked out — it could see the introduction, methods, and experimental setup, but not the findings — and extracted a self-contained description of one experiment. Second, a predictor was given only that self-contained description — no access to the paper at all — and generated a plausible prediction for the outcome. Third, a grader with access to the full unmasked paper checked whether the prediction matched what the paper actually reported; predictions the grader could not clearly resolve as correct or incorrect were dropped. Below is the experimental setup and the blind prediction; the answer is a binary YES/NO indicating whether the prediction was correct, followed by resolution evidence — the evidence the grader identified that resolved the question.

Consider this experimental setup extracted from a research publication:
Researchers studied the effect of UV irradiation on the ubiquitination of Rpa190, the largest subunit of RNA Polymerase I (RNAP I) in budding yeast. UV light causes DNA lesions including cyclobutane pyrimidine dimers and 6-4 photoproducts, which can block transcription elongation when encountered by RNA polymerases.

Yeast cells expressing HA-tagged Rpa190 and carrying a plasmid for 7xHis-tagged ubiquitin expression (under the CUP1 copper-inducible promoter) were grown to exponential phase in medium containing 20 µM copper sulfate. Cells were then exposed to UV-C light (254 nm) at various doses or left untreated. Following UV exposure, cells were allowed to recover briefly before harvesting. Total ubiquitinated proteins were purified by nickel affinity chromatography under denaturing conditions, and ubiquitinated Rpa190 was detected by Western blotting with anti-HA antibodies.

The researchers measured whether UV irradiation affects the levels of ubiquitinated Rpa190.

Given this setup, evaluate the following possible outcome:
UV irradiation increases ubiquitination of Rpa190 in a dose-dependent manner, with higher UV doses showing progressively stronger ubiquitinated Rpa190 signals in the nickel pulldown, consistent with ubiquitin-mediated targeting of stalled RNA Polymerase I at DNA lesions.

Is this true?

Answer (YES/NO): NO